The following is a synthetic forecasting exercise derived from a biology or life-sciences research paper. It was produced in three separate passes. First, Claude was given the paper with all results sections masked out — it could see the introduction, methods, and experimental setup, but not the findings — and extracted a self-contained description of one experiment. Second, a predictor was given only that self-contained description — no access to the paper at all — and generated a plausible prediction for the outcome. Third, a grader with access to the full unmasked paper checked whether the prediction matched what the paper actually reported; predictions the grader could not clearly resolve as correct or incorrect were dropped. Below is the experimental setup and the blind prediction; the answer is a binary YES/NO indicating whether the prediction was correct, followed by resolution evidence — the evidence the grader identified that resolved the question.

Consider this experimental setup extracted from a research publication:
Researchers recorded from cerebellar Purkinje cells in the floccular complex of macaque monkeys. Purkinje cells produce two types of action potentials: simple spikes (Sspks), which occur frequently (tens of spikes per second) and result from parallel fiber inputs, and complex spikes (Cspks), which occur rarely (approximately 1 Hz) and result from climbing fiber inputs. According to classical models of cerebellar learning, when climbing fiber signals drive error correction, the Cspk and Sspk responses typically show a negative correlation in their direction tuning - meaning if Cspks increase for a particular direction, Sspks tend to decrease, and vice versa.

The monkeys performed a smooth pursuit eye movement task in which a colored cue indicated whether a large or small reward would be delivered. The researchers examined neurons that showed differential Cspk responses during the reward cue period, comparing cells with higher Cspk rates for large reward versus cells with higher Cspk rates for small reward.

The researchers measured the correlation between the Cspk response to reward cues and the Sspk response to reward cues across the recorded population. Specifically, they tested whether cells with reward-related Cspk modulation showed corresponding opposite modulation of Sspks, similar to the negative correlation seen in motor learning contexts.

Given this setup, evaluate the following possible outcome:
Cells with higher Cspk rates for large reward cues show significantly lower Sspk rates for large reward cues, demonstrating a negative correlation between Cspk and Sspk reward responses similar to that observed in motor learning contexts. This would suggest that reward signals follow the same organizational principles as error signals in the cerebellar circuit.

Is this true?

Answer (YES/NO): NO